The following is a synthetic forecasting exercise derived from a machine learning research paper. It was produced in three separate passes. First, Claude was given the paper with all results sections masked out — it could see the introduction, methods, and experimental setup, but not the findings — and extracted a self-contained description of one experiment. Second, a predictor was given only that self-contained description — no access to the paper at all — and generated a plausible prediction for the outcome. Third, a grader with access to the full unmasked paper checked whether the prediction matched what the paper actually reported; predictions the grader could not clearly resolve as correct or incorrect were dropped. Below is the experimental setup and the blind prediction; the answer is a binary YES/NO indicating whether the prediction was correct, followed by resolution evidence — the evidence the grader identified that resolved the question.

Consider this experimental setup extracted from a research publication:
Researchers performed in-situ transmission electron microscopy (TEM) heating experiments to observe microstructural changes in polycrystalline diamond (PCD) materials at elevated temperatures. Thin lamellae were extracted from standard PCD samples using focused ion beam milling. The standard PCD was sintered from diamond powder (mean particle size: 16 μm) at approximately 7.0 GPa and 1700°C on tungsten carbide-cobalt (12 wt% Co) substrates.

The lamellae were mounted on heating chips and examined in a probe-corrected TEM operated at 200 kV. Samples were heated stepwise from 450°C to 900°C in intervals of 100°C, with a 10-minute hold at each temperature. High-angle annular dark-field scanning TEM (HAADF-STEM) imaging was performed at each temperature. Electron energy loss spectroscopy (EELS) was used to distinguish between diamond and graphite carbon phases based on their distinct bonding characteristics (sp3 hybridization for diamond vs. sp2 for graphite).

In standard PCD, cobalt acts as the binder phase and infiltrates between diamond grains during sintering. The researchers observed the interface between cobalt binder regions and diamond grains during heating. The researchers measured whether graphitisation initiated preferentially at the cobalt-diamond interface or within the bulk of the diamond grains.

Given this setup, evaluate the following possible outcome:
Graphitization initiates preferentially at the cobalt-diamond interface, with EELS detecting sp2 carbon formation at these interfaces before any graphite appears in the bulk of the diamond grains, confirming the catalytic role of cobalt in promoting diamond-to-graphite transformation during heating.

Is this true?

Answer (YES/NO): YES